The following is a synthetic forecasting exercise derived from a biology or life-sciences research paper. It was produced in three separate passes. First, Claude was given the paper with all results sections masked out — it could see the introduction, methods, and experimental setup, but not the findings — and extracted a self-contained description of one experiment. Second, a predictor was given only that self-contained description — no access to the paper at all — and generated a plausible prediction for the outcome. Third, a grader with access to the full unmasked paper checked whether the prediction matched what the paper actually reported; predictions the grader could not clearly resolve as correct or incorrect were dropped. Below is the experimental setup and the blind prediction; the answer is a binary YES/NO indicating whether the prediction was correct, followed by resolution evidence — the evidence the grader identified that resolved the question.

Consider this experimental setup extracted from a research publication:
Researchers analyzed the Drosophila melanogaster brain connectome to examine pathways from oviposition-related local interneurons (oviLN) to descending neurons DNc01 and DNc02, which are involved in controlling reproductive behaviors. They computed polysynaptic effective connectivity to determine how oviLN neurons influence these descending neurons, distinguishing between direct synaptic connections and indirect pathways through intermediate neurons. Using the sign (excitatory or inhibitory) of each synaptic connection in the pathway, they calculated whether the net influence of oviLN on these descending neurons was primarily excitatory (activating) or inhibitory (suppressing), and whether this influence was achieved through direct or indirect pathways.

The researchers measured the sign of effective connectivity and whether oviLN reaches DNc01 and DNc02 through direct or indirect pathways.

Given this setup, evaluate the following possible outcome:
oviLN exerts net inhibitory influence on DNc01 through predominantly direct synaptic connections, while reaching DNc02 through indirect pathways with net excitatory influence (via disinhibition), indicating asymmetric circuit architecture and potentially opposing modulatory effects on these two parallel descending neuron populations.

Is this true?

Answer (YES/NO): NO